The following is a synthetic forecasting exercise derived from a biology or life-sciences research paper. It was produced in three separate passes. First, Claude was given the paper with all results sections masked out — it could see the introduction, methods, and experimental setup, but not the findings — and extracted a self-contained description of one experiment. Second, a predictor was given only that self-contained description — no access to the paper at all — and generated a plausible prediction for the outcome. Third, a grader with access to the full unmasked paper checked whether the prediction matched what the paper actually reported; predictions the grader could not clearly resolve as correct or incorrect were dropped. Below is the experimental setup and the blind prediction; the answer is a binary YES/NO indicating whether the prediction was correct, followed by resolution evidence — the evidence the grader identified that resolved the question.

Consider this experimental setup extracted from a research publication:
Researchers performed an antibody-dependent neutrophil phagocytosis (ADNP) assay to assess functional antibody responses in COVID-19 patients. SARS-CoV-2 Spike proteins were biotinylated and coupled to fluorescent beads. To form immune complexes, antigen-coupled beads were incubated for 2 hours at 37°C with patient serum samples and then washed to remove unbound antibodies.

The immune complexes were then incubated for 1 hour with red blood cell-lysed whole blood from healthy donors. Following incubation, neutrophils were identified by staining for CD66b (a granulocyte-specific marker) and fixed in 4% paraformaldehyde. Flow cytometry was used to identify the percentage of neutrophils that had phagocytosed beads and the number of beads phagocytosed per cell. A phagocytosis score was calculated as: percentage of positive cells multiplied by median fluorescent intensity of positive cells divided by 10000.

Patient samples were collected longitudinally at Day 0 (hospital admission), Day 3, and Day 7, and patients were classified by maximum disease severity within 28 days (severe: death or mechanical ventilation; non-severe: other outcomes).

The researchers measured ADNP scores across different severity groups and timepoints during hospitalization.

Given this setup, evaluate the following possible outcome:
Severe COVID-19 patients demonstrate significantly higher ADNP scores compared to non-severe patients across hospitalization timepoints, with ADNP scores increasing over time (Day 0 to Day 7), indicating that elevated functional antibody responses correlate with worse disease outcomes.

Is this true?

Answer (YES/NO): NO